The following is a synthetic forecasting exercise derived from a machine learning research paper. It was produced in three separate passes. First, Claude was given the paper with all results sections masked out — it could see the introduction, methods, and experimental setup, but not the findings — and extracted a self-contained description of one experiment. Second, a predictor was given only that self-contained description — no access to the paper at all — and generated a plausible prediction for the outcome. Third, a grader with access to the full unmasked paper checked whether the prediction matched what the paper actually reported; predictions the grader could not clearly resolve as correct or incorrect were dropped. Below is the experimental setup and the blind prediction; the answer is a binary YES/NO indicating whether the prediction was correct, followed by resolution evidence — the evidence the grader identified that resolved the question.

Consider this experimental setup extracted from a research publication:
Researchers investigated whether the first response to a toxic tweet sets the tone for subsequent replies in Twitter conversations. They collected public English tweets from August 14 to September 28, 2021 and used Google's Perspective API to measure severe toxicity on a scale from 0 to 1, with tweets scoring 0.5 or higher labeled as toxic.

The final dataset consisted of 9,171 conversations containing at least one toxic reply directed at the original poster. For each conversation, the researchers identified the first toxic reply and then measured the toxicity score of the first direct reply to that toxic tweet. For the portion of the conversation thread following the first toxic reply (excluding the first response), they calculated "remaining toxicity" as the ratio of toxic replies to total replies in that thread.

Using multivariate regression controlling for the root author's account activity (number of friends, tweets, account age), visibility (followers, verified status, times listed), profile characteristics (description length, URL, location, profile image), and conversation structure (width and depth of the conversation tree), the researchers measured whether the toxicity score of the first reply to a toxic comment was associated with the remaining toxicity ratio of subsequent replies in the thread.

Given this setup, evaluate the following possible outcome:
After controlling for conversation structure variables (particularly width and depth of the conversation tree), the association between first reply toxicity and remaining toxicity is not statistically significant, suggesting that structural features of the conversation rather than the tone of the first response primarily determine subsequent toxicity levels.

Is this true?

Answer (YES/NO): NO